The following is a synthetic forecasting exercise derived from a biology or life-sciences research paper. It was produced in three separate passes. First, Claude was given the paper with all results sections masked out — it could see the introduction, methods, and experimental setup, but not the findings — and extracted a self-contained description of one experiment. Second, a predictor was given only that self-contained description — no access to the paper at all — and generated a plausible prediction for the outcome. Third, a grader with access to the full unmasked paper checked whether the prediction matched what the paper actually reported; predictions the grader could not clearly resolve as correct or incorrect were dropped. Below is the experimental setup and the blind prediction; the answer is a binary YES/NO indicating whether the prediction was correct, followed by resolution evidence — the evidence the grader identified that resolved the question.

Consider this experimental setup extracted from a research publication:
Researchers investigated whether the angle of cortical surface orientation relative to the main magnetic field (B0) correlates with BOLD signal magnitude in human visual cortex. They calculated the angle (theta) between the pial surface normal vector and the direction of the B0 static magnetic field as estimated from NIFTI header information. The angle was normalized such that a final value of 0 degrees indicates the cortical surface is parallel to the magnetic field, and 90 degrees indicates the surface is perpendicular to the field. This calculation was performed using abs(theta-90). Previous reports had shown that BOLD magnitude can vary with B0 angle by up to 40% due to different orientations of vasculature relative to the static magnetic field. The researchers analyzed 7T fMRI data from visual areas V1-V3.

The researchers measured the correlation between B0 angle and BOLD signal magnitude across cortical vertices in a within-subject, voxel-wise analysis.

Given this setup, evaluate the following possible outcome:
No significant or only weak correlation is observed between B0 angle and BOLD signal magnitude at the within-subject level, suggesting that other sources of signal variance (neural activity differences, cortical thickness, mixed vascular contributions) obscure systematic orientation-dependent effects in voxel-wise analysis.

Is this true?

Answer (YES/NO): YES